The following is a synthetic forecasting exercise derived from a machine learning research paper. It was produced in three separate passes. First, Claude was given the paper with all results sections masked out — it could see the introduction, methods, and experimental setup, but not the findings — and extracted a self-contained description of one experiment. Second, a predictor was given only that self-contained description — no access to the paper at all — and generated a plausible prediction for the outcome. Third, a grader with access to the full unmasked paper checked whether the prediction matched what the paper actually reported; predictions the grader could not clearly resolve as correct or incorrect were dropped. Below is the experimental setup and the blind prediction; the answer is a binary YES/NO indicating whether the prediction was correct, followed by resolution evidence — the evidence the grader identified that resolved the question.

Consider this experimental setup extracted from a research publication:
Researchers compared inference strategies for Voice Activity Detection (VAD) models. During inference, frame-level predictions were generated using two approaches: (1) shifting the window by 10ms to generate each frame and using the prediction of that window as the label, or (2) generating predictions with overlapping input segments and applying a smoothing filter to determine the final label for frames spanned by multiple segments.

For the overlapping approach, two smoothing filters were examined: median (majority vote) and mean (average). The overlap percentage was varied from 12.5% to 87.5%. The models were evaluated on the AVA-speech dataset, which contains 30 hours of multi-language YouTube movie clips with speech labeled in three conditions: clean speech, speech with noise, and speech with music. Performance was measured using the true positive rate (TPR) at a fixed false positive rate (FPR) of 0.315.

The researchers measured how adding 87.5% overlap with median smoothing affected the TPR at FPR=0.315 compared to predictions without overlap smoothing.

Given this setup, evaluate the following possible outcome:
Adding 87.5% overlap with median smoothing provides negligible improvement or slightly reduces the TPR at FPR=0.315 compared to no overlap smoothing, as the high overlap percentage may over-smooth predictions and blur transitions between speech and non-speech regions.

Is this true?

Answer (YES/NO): NO